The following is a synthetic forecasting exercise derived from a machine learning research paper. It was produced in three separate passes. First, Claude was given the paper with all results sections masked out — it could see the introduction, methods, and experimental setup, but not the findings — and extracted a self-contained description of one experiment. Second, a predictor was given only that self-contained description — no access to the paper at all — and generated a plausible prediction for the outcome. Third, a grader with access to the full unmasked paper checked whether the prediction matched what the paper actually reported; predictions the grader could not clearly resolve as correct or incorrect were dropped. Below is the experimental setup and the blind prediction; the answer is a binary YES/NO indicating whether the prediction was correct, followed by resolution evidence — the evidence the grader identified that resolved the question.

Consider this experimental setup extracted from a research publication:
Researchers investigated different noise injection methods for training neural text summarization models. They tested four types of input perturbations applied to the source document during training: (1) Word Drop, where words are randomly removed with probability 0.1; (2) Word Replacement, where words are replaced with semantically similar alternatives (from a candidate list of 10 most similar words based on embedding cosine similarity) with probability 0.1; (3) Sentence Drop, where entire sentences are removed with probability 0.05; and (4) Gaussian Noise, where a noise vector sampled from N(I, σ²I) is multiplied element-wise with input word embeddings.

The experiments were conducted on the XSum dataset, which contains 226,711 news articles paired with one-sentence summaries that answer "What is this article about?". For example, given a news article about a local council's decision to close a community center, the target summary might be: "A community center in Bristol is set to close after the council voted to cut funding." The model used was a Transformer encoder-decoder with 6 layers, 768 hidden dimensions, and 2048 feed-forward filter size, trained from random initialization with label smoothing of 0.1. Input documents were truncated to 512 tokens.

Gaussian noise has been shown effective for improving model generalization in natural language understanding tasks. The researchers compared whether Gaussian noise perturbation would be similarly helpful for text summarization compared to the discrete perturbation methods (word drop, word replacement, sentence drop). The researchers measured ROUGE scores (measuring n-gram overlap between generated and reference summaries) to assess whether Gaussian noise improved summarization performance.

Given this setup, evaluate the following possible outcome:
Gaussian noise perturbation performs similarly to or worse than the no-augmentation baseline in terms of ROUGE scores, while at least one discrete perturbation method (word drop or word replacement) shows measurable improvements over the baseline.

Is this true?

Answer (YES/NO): YES